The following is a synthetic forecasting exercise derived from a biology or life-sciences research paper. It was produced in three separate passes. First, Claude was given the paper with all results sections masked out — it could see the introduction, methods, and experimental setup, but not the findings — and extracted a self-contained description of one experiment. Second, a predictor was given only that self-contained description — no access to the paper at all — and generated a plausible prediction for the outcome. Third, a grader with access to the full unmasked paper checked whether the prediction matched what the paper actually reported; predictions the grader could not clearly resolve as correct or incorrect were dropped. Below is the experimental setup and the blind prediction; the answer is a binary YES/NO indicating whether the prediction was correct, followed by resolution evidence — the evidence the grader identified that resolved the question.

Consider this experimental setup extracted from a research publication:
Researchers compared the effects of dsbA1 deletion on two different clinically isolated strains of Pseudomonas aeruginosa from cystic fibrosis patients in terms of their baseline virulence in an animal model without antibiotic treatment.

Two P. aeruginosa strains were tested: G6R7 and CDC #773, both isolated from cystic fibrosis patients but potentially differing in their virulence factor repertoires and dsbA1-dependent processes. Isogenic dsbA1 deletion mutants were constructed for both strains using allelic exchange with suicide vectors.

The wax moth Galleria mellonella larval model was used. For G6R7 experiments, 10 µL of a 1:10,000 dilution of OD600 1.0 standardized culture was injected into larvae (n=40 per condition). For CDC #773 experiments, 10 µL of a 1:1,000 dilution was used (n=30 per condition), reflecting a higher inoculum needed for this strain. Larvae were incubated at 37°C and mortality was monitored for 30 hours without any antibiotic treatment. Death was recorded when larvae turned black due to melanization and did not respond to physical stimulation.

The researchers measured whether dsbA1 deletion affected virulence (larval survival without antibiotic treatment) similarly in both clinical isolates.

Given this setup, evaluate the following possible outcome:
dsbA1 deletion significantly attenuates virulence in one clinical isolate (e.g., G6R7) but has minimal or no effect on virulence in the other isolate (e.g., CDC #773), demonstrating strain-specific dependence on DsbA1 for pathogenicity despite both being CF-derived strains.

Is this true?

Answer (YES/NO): NO